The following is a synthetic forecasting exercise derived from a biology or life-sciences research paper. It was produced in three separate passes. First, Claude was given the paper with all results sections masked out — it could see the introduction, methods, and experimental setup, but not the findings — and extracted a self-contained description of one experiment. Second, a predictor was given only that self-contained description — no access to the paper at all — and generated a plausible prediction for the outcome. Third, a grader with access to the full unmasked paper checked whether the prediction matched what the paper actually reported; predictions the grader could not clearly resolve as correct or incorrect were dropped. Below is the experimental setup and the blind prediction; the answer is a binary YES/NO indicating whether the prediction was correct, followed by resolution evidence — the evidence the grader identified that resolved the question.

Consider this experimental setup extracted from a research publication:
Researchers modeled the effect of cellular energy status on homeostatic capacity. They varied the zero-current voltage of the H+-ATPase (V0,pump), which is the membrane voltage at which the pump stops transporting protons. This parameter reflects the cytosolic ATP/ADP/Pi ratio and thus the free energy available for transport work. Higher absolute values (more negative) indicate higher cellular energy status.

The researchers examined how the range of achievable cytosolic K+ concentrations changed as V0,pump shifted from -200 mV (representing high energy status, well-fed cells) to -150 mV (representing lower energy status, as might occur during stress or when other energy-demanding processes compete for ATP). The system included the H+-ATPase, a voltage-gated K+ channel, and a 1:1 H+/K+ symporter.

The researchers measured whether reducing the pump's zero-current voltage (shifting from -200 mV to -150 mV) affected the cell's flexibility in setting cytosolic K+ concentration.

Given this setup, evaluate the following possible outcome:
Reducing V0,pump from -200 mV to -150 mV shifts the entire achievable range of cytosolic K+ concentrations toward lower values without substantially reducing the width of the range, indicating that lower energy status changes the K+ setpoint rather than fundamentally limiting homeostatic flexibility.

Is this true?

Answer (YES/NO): NO